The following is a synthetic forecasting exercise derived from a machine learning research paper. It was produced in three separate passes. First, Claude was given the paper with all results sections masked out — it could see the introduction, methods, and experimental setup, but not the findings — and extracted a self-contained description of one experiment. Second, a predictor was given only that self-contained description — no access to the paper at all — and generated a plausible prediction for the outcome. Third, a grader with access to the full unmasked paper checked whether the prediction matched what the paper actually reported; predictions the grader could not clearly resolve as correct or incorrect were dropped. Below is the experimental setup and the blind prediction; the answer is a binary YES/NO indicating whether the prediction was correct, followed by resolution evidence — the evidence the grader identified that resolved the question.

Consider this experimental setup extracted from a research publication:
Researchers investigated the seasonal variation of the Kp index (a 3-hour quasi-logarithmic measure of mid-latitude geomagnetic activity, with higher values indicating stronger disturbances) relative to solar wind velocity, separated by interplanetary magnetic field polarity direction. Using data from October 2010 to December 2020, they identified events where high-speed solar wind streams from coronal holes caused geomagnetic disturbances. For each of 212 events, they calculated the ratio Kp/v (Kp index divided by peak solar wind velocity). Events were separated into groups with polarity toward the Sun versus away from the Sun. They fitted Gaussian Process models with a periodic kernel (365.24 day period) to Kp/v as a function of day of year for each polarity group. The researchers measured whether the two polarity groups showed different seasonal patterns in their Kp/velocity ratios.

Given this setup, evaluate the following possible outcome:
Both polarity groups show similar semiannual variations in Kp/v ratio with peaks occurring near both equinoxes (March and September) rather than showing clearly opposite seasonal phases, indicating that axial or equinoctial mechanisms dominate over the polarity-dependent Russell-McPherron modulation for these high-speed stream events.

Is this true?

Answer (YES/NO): NO